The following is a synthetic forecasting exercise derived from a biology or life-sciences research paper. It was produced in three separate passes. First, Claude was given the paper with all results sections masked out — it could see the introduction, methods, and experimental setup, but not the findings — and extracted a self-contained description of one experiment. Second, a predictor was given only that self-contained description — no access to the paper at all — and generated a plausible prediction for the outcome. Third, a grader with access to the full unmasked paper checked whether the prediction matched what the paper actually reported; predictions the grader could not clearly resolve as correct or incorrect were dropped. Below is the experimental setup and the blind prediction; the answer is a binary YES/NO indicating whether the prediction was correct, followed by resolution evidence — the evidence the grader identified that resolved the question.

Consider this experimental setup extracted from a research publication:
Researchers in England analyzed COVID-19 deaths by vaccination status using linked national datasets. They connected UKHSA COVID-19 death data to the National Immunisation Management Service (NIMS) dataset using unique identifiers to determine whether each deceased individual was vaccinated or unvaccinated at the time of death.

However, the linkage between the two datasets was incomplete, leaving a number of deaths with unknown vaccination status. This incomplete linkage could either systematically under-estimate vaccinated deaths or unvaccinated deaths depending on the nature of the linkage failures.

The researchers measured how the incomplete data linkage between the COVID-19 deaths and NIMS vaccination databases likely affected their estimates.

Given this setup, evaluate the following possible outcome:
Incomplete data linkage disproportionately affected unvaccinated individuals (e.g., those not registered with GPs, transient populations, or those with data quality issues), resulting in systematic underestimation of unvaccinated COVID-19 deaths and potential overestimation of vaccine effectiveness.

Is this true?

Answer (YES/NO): NO